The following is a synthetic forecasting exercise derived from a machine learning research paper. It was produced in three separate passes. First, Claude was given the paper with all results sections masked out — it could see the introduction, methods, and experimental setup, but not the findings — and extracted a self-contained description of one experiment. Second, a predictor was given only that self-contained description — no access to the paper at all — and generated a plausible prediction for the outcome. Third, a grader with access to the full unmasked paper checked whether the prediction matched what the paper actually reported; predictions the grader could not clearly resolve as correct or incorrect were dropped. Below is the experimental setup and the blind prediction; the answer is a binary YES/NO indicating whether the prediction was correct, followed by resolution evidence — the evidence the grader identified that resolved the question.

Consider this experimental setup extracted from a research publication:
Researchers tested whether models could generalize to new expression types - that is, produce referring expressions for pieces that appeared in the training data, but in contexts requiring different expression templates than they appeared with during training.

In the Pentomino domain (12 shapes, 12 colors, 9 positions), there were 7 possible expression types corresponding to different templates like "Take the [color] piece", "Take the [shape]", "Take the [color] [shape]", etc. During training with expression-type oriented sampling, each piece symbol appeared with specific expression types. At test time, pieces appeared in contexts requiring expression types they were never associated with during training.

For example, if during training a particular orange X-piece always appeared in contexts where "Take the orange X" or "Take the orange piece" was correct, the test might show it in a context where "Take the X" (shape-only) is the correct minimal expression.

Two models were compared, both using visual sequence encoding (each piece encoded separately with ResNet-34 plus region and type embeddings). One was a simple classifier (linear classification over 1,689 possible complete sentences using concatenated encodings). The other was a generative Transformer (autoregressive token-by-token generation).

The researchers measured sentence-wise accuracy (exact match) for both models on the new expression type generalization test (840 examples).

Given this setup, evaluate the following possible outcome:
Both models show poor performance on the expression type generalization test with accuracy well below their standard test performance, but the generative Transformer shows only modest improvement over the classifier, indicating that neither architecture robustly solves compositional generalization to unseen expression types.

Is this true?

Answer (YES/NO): NO